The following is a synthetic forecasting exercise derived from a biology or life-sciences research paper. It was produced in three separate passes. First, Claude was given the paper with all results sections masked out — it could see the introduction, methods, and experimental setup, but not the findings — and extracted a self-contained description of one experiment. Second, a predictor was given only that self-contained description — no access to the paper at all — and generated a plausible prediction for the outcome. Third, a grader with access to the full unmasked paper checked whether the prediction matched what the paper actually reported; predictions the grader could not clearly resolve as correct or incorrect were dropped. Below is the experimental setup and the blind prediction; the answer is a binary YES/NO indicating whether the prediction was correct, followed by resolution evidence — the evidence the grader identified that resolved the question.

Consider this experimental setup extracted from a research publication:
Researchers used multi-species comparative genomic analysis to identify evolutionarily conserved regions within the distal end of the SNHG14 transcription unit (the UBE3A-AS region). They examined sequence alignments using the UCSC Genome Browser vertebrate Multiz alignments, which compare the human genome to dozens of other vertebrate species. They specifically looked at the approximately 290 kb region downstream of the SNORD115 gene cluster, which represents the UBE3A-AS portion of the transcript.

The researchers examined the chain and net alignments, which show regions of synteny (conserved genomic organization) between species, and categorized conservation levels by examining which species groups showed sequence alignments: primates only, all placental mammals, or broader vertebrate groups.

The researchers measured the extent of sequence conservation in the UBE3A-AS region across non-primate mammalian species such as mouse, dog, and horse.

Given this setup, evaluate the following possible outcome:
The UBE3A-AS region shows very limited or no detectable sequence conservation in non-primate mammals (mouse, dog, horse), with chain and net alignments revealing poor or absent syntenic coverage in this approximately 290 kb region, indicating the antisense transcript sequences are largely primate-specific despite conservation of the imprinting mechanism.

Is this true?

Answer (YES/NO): NO